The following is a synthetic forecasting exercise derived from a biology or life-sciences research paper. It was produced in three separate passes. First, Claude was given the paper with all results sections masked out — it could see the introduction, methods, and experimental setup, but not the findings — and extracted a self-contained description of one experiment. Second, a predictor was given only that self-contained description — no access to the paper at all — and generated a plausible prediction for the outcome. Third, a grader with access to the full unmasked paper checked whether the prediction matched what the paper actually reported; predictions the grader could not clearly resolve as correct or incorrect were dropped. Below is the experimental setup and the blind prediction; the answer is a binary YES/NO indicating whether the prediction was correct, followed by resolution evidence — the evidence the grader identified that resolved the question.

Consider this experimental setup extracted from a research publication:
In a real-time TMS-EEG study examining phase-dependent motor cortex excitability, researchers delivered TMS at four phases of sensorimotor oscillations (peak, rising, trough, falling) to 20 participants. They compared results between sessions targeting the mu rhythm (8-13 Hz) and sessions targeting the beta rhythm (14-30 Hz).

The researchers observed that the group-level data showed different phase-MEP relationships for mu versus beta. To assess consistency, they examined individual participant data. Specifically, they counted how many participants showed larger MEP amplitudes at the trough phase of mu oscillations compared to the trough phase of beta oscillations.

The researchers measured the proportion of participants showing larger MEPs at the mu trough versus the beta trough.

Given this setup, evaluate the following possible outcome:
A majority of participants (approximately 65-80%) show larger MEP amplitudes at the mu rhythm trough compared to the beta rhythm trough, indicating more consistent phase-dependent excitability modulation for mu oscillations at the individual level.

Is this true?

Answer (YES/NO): NO